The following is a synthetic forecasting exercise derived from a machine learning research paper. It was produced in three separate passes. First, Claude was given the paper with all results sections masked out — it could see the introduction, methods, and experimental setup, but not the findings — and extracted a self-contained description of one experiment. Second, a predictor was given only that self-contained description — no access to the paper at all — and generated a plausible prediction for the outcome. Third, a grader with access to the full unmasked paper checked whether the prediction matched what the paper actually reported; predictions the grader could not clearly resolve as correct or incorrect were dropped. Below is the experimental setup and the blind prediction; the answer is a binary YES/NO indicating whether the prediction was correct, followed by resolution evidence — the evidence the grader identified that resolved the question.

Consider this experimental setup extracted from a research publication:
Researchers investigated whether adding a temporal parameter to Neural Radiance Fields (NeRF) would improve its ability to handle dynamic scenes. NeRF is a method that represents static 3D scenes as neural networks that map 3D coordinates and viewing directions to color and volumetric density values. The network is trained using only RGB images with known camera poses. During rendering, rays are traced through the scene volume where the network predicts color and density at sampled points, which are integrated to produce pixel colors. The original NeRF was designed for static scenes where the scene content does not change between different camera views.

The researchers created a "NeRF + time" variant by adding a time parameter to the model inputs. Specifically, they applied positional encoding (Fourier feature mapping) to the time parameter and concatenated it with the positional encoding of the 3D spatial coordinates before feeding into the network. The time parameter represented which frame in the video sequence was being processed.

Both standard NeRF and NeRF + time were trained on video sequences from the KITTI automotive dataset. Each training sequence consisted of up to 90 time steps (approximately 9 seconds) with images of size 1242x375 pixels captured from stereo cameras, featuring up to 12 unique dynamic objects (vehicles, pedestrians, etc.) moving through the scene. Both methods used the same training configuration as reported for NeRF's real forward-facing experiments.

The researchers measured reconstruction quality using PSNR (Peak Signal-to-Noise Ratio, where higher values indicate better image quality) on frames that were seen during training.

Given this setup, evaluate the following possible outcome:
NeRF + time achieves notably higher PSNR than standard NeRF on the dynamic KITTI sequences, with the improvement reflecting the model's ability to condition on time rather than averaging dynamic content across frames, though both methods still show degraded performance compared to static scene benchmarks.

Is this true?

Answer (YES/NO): NO